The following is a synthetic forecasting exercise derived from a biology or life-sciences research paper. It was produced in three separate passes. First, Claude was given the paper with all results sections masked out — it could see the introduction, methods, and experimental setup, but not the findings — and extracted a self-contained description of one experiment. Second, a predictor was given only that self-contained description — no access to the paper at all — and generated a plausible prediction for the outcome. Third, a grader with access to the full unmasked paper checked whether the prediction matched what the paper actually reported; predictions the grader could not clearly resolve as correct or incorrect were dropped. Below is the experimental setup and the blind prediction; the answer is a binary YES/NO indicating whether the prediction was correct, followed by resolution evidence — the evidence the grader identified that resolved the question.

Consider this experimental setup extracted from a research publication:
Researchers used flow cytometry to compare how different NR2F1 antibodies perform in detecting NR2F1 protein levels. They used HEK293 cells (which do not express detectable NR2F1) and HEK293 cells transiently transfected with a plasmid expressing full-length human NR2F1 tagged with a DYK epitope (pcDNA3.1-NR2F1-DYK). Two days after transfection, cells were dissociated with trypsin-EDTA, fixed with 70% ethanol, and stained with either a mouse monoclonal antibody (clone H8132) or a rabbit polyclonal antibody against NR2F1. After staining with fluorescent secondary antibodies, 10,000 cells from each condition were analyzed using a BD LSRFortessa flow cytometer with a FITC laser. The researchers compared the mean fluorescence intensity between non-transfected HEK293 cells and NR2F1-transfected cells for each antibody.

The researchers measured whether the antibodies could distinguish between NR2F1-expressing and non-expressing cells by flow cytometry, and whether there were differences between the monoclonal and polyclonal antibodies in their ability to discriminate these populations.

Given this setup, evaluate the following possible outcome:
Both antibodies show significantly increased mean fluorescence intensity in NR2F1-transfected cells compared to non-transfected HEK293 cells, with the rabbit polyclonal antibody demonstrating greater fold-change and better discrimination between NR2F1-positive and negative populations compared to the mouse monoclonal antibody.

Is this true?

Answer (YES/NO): NO